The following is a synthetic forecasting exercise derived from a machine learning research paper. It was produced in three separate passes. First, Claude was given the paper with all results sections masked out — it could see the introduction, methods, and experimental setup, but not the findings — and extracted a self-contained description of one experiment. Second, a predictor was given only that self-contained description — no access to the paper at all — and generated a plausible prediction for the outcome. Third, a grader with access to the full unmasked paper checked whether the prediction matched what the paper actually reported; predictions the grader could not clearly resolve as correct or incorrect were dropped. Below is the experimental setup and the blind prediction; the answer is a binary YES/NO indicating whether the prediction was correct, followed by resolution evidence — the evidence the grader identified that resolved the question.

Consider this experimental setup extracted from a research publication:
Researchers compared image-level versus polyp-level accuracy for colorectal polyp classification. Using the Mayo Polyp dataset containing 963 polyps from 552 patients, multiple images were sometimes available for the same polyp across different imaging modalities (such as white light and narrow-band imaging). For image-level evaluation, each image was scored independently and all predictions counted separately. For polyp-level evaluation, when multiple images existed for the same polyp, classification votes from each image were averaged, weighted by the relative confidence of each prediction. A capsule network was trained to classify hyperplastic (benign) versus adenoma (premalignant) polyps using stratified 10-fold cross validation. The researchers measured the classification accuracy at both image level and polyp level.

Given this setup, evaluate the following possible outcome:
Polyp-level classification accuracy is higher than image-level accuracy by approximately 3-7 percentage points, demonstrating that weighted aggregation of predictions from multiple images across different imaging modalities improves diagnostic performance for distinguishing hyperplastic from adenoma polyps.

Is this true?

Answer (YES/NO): NO